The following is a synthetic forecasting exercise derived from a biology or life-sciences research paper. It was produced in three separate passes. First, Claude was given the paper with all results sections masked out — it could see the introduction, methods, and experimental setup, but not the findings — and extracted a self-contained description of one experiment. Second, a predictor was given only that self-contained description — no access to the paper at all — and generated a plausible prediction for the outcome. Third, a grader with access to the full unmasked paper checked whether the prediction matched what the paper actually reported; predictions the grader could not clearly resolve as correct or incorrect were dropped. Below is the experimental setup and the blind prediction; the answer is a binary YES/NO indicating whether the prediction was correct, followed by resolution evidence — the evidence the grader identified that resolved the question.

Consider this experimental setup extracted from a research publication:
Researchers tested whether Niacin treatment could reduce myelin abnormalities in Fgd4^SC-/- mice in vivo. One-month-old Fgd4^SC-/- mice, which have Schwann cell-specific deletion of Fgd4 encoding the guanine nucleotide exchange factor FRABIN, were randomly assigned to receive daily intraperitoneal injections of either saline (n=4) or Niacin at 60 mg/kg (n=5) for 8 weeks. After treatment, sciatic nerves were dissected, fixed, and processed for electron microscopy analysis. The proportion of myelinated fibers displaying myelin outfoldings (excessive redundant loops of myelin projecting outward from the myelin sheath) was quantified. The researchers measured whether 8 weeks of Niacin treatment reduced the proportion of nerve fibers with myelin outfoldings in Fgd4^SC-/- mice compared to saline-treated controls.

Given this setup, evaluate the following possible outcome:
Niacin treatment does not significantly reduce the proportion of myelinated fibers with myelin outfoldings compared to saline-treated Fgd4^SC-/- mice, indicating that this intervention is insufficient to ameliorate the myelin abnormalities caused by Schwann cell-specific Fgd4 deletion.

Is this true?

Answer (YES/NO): NO